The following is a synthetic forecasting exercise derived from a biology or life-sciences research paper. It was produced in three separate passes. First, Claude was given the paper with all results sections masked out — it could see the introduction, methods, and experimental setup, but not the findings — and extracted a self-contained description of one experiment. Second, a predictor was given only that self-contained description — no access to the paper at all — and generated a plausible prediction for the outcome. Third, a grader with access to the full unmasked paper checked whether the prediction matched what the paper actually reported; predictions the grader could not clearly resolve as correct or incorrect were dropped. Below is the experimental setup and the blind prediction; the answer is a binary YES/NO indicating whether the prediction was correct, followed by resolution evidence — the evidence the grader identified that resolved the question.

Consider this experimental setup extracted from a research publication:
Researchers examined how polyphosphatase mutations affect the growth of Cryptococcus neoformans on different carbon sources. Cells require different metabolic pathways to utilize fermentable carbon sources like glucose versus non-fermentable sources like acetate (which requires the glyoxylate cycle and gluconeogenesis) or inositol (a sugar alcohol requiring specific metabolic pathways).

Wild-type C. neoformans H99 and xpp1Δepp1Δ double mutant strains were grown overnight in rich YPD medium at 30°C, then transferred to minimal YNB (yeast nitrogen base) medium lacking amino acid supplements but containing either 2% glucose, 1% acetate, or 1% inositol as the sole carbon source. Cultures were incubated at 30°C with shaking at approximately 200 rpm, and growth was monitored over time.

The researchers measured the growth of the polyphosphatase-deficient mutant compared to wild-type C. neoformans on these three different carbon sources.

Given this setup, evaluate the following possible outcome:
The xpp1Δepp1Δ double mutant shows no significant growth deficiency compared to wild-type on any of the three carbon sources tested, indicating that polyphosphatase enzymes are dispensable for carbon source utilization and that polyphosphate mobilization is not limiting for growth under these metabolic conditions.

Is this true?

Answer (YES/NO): NO